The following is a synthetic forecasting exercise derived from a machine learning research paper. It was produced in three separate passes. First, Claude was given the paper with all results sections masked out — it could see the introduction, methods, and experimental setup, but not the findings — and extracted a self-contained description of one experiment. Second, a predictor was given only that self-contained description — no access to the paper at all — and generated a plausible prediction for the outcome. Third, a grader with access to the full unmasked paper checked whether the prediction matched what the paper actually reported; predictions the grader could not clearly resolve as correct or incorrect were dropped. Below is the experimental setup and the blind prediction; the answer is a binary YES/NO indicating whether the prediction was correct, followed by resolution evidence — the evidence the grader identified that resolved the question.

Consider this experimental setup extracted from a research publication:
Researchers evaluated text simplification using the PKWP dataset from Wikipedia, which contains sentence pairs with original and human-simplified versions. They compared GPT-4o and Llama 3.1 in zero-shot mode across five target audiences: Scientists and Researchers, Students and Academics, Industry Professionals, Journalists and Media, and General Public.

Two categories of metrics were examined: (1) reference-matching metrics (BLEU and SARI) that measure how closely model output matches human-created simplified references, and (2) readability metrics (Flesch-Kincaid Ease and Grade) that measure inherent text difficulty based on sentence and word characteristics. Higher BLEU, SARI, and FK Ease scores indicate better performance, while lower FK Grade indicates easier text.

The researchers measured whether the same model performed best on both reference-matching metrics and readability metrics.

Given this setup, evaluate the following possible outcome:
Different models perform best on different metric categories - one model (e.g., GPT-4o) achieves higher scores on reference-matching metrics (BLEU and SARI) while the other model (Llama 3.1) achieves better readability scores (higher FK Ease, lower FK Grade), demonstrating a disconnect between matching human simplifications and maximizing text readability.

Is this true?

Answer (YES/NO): NO